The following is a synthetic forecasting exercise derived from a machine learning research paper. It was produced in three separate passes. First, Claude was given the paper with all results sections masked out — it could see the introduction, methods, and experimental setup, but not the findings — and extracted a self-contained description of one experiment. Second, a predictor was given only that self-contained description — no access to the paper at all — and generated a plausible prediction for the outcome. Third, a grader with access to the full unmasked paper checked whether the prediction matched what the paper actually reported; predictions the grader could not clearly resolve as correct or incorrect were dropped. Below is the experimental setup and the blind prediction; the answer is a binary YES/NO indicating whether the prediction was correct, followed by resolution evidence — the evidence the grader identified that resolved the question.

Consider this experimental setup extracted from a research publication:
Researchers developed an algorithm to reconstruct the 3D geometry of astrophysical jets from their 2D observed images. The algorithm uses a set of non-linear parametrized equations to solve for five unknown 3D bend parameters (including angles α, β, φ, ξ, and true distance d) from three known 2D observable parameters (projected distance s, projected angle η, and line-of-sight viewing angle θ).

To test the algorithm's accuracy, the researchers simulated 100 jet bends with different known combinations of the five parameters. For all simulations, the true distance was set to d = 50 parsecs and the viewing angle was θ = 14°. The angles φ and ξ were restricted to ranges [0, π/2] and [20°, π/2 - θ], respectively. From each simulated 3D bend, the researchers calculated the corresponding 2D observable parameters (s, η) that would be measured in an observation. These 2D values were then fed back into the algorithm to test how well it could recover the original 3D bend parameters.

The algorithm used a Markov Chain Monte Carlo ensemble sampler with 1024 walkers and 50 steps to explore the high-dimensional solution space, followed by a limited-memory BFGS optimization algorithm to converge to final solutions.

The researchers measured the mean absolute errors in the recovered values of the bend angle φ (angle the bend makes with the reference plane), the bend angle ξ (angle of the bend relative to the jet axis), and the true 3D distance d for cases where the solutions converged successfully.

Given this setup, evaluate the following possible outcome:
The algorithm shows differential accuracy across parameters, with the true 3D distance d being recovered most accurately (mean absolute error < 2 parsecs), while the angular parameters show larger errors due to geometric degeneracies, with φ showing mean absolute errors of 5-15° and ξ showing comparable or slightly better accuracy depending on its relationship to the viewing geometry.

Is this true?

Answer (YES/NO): NO